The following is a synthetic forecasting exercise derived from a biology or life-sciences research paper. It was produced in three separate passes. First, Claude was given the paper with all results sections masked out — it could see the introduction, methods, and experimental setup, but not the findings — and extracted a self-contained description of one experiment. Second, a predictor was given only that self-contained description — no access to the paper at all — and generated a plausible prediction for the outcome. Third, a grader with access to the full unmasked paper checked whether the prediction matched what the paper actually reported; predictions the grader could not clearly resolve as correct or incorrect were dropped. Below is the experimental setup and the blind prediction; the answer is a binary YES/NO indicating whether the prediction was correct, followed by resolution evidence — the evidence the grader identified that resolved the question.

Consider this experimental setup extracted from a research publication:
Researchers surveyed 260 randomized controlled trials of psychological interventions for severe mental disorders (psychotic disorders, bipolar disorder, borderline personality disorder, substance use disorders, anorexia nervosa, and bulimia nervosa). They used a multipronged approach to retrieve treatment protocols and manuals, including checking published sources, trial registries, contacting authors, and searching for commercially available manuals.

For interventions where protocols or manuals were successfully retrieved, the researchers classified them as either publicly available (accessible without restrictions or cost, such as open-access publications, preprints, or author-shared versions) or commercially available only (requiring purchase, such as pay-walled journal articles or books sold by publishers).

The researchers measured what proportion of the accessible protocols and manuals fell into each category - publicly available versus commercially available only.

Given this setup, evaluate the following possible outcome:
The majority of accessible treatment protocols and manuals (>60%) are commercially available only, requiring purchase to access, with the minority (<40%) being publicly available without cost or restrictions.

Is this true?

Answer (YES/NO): NO